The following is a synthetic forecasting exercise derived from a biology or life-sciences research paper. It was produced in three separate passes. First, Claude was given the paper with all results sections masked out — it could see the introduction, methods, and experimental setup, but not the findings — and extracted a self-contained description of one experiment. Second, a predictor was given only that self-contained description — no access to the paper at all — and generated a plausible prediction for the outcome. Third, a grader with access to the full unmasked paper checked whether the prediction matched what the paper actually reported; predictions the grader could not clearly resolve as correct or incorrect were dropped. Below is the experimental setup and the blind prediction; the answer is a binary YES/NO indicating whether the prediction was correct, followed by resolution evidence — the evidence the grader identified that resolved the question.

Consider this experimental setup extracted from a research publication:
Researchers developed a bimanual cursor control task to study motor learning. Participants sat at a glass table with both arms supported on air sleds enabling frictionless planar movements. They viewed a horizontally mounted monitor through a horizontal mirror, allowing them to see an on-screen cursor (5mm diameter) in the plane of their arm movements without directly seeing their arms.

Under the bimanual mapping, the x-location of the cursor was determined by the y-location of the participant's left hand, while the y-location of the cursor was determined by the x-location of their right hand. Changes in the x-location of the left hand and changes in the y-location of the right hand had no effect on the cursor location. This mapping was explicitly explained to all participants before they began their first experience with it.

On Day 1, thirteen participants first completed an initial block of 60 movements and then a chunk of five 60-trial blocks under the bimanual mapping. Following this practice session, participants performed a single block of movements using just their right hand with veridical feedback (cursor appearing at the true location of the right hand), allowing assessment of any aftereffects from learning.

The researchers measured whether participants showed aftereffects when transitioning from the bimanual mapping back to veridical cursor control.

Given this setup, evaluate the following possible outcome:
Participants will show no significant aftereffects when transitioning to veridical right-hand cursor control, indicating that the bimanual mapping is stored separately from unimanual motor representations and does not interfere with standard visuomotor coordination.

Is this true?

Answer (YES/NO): YES